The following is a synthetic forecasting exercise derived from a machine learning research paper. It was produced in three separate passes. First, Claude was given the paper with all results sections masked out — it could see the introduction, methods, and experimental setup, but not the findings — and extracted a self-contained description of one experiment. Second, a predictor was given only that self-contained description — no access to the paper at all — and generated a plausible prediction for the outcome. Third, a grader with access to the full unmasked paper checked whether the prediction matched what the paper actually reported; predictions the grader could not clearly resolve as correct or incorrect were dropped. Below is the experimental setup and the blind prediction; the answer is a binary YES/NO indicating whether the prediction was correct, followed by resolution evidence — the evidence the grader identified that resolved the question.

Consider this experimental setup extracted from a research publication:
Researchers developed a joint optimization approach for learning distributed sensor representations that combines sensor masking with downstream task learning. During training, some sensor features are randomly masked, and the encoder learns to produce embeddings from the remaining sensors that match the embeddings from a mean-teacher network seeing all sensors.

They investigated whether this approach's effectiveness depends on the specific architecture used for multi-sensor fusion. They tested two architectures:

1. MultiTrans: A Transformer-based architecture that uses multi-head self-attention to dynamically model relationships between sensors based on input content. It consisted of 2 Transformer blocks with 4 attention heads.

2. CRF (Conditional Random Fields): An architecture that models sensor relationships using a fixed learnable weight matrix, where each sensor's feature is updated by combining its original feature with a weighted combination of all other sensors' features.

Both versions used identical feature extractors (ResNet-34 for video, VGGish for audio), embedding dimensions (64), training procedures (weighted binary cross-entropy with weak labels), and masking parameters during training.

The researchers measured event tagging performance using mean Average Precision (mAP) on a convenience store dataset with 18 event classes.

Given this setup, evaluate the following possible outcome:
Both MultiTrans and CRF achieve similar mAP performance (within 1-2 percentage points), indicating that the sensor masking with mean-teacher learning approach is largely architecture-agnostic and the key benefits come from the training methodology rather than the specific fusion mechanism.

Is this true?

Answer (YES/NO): NO